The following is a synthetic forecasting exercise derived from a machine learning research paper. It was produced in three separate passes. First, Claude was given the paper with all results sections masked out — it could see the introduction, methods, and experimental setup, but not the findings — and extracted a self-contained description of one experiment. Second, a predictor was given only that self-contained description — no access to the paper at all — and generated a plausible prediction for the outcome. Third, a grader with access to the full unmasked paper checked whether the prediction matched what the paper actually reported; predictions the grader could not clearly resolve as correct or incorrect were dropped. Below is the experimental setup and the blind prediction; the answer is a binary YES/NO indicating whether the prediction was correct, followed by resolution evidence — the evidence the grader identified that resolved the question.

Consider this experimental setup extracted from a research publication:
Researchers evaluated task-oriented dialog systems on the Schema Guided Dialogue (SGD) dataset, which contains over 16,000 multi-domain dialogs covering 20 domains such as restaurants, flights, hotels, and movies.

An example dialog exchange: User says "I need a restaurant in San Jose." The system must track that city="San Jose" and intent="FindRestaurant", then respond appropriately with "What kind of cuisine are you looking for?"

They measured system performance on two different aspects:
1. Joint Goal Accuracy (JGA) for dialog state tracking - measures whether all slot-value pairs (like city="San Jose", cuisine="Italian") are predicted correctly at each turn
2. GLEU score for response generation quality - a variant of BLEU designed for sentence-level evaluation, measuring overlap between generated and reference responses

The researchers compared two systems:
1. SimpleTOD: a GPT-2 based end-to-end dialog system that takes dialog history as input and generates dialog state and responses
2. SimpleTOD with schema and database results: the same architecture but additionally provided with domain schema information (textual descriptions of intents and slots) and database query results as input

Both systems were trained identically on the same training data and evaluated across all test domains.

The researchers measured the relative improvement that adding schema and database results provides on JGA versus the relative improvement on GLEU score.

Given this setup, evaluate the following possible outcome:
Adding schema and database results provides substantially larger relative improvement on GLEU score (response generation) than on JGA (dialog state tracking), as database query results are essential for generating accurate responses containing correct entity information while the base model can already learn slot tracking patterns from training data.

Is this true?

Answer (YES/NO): NO